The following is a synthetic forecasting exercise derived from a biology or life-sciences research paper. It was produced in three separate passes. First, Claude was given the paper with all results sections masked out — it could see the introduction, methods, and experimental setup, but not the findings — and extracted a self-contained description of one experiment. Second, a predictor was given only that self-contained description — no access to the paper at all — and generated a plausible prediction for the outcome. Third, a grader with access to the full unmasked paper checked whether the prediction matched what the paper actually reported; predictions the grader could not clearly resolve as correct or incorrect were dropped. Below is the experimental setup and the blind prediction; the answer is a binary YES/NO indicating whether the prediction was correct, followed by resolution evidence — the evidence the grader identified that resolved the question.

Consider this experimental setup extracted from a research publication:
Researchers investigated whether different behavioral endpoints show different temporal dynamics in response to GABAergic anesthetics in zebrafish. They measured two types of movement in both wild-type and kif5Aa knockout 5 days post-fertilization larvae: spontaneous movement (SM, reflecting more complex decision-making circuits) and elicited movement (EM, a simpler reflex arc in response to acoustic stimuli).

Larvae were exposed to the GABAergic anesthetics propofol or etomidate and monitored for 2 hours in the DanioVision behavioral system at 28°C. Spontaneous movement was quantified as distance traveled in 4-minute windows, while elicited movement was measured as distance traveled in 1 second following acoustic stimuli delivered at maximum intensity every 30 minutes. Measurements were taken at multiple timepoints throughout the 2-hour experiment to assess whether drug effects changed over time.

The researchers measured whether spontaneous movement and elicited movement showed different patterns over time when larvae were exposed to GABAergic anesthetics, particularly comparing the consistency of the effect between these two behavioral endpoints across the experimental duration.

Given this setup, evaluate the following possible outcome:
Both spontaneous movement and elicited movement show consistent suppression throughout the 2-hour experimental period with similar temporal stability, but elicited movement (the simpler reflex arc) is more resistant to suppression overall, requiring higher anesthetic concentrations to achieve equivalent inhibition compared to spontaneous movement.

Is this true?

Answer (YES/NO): NO